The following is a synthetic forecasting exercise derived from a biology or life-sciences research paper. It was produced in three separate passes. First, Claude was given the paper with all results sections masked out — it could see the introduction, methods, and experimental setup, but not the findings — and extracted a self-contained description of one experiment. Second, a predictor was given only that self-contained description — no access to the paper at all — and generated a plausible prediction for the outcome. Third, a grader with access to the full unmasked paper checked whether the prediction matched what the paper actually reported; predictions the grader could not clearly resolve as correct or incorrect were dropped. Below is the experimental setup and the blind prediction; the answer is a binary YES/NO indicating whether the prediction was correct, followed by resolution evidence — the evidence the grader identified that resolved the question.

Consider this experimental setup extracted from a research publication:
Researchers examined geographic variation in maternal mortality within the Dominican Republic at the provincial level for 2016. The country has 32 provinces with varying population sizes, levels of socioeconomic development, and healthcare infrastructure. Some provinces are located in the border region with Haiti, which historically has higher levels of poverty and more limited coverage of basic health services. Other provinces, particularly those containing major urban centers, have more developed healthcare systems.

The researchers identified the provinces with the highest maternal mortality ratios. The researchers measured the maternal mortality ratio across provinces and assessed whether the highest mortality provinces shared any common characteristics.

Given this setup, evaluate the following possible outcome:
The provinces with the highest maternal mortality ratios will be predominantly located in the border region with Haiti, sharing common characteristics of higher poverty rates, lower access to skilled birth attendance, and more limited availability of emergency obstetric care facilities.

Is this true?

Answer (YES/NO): NO